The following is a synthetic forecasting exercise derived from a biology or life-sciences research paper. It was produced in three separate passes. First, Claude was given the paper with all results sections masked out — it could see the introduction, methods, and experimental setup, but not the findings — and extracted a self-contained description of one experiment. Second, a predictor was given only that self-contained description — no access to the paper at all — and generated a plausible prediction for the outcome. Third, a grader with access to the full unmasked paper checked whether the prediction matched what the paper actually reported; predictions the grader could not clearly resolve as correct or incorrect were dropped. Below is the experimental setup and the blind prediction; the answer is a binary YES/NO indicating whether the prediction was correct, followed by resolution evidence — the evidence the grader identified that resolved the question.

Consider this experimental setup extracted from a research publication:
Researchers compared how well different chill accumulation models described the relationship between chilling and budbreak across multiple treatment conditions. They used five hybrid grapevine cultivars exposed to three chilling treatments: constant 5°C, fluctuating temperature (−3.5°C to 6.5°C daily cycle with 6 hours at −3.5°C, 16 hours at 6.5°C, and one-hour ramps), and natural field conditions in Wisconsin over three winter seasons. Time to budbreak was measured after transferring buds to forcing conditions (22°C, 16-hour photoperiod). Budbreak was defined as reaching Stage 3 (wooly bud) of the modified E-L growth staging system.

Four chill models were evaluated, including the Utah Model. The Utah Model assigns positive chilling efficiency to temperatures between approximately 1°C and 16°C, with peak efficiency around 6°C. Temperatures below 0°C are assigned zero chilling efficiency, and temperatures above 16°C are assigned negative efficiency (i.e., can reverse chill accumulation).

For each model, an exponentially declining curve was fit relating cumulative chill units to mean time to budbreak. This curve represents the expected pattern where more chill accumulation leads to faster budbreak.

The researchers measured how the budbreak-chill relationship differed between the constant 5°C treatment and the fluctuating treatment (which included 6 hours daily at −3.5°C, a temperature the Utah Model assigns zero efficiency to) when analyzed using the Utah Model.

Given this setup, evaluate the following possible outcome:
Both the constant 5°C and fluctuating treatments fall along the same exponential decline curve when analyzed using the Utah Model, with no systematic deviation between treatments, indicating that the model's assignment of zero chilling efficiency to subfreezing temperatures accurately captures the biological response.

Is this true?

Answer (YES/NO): NO